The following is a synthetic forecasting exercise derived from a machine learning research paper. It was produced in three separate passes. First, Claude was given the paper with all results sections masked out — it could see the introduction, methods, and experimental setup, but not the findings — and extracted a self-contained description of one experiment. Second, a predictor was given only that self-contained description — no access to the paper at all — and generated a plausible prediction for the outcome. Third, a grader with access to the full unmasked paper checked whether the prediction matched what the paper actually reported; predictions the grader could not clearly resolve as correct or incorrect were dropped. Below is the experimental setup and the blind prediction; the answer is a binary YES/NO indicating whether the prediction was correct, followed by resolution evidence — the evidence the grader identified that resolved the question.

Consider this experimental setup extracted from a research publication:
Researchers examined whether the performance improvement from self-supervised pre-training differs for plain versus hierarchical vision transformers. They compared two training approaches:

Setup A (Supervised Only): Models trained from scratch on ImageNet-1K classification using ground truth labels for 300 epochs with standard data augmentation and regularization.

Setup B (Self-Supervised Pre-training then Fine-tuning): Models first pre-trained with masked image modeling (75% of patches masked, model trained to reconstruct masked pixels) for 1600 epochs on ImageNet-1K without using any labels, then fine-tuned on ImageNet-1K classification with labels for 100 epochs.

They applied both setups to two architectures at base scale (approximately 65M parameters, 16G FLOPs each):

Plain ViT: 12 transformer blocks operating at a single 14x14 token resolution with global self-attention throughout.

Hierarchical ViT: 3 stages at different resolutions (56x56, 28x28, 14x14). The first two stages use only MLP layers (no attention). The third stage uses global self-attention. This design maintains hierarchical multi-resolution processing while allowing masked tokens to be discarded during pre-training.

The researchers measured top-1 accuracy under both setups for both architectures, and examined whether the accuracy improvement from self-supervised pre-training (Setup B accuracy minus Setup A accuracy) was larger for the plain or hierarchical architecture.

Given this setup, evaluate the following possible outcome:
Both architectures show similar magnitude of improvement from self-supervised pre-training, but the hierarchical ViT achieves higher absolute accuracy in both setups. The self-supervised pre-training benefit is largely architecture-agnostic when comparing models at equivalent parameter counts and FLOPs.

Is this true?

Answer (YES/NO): NO